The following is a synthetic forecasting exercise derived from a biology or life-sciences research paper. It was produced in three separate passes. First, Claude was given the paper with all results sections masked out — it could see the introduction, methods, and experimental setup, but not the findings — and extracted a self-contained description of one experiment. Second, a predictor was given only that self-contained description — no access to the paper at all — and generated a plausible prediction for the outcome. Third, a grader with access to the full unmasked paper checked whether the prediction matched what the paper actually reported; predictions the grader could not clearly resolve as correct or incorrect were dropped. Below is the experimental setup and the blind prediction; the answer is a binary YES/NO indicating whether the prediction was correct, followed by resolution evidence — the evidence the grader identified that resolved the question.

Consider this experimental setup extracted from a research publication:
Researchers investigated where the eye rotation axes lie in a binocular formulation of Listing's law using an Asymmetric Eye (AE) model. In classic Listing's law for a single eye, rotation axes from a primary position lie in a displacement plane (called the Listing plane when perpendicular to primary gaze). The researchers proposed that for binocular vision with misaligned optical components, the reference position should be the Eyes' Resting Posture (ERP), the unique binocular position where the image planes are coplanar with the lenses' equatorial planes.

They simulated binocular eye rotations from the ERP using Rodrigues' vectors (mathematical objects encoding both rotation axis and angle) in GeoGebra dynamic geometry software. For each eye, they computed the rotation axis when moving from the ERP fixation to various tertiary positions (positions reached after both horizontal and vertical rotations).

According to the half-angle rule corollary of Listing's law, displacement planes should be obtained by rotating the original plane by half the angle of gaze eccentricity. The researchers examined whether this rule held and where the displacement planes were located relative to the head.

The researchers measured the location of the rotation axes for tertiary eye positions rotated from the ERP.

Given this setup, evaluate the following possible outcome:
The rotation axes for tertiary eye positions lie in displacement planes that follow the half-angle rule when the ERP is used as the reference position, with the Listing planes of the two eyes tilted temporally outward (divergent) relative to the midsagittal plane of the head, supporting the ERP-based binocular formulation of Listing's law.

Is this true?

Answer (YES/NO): NO